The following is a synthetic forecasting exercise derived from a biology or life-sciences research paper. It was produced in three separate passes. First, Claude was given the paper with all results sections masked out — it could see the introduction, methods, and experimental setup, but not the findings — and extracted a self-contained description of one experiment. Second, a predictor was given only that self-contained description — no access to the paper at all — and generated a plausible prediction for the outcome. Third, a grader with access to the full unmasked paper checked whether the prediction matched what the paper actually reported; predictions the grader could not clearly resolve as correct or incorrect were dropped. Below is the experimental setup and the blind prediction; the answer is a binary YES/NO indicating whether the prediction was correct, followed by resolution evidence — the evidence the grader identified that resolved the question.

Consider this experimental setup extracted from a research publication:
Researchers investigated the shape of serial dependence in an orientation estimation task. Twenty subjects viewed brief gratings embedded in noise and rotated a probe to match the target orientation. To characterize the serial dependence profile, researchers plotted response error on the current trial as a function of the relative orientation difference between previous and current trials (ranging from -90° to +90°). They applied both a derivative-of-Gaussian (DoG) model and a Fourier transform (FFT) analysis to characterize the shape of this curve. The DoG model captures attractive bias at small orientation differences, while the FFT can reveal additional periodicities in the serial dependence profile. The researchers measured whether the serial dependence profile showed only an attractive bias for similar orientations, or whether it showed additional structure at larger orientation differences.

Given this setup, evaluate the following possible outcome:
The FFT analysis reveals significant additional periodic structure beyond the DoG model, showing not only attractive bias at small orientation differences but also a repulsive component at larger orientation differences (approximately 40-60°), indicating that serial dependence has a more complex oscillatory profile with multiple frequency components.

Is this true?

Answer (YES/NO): NO